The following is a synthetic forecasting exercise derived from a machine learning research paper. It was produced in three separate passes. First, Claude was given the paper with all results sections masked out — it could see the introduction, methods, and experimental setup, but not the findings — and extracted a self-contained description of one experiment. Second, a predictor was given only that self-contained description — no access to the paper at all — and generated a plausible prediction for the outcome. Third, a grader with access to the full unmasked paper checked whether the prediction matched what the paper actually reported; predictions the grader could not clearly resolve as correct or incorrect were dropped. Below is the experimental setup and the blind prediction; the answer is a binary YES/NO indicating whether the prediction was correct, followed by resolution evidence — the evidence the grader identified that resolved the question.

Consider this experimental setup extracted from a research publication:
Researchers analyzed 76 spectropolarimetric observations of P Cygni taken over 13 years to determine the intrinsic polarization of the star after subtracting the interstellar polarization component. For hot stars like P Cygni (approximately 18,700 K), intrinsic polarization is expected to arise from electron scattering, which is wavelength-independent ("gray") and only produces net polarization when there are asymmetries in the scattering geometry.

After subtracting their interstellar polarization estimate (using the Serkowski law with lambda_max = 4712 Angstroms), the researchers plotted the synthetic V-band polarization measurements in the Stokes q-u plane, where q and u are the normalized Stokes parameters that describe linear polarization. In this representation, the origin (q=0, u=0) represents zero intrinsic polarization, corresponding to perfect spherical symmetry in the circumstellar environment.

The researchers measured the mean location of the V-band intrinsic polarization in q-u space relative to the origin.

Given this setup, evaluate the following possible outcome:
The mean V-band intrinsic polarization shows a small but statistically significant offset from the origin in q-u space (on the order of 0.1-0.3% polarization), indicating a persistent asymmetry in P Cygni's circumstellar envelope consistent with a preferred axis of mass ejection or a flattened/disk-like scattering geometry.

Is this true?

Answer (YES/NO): NO